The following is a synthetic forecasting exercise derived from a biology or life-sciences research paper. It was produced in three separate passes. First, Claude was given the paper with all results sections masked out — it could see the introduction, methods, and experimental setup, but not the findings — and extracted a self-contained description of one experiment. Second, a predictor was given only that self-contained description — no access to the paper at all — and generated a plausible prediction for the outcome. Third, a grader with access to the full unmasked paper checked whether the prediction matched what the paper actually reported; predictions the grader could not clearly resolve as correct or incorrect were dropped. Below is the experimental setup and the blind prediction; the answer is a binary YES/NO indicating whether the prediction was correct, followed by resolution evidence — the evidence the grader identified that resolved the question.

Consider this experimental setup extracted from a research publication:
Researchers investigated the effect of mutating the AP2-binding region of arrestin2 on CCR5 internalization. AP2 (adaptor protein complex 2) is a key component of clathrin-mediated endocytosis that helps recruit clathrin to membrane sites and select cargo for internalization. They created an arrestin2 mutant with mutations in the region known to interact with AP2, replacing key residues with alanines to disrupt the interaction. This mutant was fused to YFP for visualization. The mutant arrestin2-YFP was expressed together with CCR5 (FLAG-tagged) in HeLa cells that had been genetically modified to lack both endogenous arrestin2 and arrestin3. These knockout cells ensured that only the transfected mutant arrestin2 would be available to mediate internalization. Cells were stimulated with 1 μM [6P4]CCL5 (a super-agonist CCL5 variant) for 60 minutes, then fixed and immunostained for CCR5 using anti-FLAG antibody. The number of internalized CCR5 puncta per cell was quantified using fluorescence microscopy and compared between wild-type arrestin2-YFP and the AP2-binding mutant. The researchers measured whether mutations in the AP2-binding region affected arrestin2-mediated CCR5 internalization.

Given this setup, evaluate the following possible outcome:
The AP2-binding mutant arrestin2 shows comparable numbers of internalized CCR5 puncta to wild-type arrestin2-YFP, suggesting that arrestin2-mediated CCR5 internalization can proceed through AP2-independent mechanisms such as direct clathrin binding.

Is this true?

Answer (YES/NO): NO